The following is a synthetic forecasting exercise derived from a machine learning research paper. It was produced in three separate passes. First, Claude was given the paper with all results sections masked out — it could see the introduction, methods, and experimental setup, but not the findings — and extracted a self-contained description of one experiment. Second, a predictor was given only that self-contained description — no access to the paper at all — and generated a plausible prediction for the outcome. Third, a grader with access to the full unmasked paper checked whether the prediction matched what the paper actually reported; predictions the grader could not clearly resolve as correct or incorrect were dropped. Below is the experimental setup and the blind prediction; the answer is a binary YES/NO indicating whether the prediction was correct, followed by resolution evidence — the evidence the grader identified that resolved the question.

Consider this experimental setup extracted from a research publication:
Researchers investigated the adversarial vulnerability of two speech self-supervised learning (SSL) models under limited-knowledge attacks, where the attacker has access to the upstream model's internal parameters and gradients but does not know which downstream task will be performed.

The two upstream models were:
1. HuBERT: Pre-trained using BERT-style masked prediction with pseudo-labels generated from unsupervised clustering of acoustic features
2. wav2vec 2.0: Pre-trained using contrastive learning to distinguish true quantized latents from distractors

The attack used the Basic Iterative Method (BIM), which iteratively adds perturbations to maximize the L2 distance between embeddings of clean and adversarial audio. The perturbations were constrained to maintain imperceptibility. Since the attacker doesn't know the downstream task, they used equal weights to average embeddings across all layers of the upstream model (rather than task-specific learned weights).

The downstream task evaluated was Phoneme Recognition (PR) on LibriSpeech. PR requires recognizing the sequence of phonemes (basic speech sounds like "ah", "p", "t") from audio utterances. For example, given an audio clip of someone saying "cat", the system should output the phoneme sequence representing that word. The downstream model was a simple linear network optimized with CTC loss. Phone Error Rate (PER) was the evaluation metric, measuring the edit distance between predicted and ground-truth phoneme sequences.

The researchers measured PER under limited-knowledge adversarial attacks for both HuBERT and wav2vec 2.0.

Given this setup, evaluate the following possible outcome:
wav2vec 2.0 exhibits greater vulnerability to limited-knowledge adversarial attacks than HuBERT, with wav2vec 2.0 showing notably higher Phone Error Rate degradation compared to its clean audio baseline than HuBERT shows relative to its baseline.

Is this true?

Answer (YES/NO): YES